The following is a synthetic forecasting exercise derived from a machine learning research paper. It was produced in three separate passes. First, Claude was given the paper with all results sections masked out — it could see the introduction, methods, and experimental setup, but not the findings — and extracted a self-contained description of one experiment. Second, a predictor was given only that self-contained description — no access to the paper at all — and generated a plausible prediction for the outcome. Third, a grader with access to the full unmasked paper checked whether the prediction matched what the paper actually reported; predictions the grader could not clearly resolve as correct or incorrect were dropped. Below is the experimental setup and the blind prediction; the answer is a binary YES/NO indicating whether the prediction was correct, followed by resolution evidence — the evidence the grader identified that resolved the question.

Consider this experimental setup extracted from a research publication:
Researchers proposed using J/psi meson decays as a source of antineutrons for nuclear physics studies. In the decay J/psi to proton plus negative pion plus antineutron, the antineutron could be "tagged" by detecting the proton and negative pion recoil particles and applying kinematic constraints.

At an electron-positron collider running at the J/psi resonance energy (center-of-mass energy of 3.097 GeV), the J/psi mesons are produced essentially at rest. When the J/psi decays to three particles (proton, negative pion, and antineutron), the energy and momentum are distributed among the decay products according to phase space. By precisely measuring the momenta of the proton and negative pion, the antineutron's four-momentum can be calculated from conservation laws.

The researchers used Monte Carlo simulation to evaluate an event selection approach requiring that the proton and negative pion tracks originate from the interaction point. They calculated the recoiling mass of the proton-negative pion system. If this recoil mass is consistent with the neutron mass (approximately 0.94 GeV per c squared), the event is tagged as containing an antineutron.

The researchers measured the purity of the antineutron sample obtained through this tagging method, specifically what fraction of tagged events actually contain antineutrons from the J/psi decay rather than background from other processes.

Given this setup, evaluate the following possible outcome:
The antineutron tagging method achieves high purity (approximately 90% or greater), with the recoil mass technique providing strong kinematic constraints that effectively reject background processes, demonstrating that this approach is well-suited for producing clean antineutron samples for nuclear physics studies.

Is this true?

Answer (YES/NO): YES